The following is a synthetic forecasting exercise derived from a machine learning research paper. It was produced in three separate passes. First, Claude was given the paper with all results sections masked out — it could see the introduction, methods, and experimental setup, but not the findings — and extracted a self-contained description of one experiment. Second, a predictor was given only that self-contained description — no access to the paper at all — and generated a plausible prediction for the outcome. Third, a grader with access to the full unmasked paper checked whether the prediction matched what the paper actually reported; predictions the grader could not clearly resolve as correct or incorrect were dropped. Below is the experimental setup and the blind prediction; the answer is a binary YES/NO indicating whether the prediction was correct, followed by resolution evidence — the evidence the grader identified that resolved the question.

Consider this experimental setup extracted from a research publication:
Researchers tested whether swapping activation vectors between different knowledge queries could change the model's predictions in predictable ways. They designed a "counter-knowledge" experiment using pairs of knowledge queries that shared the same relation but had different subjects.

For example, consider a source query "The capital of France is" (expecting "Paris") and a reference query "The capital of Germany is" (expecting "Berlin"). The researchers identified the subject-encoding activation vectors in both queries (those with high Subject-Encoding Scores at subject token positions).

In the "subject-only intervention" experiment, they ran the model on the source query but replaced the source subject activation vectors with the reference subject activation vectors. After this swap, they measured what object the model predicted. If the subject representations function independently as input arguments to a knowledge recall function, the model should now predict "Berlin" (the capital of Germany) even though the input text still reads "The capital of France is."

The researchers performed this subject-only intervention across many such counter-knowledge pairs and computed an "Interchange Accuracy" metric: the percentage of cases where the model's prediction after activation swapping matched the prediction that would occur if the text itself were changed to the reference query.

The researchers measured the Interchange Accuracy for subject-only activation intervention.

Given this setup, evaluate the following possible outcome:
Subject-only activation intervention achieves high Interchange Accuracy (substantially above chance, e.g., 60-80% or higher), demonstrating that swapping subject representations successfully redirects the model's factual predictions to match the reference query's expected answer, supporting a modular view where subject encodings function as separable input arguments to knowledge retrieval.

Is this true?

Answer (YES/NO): YES